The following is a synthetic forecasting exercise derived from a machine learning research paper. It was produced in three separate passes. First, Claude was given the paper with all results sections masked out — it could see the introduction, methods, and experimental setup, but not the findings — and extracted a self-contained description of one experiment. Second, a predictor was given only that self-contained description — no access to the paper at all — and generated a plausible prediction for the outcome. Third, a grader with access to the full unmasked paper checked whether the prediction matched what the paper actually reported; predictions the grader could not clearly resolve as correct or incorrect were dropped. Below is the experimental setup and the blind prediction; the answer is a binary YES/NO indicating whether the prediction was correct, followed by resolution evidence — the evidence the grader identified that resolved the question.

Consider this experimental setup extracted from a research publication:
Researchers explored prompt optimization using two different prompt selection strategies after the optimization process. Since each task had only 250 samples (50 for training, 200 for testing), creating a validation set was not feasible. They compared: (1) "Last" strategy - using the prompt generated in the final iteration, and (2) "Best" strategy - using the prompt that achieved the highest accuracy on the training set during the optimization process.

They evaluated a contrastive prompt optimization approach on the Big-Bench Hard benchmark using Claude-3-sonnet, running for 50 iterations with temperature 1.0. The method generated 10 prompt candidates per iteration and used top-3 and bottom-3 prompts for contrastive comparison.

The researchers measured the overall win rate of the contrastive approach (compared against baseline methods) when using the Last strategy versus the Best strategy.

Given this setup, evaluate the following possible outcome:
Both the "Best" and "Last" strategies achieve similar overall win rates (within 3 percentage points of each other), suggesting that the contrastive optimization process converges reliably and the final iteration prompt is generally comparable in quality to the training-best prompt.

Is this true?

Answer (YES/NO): NO